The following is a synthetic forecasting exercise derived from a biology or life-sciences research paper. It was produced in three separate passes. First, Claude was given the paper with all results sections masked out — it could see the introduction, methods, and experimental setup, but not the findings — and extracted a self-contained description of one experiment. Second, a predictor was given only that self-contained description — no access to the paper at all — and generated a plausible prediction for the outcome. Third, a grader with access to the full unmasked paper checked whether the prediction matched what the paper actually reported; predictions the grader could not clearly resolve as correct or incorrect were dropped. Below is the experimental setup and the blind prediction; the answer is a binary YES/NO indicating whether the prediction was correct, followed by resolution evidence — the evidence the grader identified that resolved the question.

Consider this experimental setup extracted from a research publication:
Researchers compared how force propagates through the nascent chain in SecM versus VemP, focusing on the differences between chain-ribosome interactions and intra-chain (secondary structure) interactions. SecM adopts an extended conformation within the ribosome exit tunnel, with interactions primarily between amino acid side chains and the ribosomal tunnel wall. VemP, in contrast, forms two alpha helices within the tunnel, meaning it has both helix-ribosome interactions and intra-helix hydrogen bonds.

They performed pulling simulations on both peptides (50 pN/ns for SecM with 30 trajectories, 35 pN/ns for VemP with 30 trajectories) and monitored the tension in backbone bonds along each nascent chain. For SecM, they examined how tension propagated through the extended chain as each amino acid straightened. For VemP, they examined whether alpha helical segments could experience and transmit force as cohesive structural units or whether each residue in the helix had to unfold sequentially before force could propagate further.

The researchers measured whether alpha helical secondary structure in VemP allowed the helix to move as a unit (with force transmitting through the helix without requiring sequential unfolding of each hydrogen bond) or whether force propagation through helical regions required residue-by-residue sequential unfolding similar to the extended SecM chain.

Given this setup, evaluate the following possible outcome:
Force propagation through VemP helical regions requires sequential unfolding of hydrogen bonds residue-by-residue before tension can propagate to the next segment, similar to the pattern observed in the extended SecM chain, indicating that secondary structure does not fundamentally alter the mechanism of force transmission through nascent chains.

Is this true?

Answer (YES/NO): NO